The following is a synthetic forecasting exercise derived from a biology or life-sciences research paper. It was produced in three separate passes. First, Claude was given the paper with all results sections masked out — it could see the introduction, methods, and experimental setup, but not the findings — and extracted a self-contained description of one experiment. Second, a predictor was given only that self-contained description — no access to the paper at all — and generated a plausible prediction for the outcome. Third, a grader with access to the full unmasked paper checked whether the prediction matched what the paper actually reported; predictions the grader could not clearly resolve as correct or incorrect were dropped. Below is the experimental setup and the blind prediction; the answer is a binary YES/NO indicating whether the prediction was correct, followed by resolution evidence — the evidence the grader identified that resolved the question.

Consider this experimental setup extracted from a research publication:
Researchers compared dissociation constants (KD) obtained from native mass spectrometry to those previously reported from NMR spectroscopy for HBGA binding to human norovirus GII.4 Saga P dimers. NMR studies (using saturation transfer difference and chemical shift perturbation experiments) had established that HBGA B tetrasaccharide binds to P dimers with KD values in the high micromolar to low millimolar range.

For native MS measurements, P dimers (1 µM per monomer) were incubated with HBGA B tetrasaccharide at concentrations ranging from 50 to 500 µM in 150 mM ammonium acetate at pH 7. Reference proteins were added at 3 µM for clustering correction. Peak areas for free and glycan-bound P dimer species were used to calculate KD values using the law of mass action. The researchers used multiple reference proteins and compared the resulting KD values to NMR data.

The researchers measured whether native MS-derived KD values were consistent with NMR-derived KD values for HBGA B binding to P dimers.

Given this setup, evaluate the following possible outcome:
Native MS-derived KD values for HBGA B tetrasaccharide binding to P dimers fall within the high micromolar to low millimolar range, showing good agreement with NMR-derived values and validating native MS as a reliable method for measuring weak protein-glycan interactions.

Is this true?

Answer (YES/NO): NO